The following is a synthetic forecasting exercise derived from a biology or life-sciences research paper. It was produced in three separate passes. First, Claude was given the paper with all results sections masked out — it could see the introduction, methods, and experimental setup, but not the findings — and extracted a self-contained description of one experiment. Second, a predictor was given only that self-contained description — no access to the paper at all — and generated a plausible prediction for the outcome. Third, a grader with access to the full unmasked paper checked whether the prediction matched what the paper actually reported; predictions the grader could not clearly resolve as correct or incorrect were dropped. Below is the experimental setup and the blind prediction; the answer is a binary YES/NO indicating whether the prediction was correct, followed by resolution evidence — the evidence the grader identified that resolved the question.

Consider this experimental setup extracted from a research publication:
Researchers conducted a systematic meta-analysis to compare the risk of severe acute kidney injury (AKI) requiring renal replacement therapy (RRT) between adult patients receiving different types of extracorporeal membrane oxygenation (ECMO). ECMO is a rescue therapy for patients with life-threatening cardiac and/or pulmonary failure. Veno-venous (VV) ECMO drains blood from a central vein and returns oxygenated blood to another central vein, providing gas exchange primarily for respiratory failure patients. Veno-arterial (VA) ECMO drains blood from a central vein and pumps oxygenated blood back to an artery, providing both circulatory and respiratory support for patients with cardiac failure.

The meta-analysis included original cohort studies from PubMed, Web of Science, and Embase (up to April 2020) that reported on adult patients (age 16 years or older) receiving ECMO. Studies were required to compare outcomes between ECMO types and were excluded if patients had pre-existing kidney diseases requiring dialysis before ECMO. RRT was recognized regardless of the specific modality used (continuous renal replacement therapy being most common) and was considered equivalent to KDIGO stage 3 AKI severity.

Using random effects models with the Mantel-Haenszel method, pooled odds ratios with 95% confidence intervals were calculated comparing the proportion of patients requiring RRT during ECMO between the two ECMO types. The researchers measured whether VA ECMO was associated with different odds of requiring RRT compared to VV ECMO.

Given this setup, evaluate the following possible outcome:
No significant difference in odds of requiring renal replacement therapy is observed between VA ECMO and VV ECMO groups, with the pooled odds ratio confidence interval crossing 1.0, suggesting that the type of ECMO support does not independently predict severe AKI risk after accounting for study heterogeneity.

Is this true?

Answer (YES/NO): YES